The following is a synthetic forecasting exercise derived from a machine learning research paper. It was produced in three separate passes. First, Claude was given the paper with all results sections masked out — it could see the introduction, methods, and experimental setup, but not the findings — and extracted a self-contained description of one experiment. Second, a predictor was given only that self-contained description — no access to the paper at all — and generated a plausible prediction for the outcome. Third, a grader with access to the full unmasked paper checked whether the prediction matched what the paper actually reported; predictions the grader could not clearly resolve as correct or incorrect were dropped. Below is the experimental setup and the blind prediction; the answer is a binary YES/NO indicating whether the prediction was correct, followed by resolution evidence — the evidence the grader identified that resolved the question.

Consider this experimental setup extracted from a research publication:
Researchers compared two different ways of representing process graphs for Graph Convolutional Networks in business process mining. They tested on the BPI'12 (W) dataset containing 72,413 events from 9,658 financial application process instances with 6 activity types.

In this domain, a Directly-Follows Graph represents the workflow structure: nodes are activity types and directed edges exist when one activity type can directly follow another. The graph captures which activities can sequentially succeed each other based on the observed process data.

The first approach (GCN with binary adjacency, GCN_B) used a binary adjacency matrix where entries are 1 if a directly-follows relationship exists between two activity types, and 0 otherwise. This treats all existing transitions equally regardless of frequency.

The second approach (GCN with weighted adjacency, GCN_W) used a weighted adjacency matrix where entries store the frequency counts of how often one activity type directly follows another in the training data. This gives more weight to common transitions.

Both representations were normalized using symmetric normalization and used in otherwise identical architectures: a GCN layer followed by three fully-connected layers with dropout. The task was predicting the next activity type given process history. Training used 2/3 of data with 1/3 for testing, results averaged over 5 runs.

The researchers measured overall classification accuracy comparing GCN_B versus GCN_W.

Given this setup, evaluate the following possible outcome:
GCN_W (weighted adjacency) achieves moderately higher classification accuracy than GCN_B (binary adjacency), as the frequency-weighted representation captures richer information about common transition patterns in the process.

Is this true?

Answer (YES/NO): NO